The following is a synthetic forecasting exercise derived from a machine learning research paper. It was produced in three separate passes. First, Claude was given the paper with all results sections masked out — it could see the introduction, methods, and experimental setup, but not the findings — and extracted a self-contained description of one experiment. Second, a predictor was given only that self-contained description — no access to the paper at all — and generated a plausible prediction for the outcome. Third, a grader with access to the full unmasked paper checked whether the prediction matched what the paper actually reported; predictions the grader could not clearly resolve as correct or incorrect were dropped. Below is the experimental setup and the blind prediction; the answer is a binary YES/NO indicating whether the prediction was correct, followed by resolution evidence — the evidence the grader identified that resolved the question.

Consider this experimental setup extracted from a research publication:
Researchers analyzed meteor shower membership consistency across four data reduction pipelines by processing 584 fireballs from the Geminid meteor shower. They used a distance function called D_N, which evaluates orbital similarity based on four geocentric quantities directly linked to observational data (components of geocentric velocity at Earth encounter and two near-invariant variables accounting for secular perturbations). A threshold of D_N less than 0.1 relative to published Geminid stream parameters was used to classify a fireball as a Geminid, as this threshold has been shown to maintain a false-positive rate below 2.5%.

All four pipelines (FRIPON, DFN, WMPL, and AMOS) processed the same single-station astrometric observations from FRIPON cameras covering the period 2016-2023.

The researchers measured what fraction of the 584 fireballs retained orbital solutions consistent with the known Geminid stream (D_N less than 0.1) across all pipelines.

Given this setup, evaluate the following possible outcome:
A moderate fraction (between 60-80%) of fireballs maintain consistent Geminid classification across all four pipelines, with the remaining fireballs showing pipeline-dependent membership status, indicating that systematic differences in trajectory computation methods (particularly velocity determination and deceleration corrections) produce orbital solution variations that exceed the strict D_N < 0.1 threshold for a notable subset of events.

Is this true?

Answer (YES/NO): NO